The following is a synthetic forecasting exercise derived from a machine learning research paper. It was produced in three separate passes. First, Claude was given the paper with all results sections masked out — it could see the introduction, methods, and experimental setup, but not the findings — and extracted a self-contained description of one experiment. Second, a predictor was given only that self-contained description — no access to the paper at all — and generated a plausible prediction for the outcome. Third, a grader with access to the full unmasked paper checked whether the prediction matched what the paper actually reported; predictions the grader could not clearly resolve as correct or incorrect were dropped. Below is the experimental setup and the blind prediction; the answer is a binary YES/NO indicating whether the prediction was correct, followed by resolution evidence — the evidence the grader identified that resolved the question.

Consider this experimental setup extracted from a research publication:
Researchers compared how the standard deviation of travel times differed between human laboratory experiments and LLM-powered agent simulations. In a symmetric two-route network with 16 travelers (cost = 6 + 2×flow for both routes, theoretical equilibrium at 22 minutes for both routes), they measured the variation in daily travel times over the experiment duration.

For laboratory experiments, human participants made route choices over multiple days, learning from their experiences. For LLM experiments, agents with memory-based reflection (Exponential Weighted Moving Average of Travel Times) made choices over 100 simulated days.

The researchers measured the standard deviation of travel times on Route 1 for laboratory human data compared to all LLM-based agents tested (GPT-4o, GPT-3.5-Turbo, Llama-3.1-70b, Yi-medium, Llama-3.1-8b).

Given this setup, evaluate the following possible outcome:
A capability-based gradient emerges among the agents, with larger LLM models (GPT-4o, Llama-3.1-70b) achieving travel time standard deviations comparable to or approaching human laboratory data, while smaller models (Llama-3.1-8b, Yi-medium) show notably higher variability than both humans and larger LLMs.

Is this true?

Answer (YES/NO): NO